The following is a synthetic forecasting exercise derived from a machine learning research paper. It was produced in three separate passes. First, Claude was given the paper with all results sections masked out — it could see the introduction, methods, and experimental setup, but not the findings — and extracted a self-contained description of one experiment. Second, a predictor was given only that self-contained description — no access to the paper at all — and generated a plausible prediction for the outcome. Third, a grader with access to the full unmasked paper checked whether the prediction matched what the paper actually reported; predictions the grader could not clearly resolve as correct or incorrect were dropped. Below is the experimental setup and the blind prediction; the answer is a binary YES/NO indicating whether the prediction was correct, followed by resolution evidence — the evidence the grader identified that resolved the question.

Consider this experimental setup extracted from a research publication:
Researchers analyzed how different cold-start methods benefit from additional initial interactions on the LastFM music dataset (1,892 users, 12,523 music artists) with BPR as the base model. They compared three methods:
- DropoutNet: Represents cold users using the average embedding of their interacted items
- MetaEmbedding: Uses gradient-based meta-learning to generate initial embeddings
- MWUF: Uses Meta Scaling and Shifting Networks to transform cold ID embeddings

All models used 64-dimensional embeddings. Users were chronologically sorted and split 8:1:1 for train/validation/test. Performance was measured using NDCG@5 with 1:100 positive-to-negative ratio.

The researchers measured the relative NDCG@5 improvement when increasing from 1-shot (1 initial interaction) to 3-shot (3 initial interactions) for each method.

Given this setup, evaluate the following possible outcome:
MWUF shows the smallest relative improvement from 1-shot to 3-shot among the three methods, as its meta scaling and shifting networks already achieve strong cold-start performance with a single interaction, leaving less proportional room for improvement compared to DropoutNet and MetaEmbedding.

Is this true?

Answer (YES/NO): NO